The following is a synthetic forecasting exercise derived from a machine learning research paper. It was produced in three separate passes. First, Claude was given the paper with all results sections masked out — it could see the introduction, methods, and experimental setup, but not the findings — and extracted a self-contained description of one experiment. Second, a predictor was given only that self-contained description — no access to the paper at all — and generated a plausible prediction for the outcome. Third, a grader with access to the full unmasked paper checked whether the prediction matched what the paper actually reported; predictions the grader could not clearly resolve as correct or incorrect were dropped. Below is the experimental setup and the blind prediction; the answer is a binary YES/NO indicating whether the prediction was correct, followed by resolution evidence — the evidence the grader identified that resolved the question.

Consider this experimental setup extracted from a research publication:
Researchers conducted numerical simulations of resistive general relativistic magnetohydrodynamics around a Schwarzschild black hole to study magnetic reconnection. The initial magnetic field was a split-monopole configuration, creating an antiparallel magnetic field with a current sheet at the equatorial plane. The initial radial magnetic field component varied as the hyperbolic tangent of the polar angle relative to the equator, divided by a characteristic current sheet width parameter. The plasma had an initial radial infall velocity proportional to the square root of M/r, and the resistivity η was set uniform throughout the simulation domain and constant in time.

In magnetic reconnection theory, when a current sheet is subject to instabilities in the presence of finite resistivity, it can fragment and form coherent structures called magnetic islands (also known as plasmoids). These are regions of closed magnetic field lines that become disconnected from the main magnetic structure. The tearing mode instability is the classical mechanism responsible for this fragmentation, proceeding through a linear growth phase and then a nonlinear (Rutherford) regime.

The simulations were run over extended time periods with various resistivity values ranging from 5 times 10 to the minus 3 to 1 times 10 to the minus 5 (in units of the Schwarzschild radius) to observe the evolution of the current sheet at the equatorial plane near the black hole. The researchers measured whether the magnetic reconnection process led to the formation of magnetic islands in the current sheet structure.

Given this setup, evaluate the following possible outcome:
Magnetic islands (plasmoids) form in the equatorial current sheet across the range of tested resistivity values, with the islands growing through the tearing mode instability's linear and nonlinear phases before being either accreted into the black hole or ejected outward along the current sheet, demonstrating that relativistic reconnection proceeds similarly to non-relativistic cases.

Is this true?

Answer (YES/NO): NO